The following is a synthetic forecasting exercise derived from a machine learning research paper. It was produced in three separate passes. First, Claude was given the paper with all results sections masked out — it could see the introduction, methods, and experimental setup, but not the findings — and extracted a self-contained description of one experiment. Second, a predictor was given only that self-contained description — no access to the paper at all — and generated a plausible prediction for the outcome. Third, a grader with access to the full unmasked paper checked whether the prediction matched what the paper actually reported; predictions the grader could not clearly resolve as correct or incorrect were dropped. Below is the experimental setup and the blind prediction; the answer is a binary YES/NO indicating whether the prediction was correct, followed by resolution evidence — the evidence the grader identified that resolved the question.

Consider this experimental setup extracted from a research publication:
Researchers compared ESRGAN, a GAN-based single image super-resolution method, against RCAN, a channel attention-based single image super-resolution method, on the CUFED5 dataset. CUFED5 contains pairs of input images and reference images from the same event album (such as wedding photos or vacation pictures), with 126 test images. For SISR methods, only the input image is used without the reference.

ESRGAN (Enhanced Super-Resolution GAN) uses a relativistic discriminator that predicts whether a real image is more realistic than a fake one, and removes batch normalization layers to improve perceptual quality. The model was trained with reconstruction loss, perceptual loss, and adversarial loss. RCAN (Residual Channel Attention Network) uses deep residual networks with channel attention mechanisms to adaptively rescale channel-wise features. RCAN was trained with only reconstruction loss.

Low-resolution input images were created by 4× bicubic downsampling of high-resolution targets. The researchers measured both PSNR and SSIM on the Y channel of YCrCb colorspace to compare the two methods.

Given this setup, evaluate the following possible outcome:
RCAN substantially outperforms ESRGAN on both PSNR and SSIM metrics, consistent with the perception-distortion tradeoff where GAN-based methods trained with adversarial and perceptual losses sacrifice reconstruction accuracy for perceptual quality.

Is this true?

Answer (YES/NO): YES